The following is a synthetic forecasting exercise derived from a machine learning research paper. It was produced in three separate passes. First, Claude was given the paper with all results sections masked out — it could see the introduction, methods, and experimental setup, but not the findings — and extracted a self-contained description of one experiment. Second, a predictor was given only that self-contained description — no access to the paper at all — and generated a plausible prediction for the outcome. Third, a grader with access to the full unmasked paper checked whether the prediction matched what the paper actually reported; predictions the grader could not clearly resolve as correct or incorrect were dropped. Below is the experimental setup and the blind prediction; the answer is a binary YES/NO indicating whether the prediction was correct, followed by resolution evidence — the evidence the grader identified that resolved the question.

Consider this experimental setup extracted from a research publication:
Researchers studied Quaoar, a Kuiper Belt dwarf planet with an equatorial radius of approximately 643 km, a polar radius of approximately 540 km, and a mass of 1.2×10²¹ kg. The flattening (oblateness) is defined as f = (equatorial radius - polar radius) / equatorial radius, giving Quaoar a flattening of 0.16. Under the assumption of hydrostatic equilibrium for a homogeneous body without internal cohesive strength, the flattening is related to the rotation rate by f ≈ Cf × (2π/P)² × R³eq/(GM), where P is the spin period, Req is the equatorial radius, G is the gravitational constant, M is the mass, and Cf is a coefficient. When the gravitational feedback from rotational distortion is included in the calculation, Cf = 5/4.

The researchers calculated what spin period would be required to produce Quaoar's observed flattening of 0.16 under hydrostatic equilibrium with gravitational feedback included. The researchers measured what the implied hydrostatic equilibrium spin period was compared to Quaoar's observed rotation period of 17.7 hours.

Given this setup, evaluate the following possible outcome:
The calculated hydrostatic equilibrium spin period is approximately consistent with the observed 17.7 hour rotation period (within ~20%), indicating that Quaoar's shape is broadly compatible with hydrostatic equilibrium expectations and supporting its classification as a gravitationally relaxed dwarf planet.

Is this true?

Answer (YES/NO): NO